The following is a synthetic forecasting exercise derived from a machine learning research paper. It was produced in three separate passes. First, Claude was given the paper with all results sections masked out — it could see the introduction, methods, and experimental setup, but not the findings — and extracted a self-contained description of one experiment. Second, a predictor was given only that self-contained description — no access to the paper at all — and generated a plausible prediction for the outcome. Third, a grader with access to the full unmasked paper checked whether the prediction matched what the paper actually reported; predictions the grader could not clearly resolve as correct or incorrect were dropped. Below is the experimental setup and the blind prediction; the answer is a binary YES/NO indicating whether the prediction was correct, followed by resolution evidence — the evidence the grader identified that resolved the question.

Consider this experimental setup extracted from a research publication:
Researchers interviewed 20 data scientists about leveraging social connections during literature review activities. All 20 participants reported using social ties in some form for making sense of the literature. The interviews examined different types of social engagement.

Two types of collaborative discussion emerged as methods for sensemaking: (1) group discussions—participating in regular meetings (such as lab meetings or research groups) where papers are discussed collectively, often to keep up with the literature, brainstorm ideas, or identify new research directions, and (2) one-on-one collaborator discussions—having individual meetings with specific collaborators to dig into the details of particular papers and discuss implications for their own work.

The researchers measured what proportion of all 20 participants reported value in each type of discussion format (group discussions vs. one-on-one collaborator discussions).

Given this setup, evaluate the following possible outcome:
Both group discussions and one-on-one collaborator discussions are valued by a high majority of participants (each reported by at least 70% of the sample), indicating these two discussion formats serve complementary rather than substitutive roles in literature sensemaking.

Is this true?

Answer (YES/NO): NO